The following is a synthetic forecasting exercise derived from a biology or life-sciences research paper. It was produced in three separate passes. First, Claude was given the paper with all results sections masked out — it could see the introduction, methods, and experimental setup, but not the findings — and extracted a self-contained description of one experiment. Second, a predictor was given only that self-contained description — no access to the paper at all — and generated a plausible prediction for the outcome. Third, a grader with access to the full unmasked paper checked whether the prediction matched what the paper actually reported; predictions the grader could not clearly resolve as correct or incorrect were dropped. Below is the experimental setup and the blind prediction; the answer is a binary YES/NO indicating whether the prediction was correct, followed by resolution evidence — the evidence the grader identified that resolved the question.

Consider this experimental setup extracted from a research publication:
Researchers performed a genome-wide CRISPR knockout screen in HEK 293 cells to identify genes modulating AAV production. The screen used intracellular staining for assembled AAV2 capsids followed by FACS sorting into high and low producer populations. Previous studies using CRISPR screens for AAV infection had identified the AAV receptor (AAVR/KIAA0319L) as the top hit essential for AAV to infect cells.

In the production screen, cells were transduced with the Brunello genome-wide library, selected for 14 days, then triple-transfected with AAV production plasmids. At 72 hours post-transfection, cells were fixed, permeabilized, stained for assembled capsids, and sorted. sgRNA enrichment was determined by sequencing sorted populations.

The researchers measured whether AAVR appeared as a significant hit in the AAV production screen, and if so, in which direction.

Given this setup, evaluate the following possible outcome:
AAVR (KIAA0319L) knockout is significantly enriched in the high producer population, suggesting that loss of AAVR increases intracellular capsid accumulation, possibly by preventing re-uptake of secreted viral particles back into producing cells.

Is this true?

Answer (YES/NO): NO